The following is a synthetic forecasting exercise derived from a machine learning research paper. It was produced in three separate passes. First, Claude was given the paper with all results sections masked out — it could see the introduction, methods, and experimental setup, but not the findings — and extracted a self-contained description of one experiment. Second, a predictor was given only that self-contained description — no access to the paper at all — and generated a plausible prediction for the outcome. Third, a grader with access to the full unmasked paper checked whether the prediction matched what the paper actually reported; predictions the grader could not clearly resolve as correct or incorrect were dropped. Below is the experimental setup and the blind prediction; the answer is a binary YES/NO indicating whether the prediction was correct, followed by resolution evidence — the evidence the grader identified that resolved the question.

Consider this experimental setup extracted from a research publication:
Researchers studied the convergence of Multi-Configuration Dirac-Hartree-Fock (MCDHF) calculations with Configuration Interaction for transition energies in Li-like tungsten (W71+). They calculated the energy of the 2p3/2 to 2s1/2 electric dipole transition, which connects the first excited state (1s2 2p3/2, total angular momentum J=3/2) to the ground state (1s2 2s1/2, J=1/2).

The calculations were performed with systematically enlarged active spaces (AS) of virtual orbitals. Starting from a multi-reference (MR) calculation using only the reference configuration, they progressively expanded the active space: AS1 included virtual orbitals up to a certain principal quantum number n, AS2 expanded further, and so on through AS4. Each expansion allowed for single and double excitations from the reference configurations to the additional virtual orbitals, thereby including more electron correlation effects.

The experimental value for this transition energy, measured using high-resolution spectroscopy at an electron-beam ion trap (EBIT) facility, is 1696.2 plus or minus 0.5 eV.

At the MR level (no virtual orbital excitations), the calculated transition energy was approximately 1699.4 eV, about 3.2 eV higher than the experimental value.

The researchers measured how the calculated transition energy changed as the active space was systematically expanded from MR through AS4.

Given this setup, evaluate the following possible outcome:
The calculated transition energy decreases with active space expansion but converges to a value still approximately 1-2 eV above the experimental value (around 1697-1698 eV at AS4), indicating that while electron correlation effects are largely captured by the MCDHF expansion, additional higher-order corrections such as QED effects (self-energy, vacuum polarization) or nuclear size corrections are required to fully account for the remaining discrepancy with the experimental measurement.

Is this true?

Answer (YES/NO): NO